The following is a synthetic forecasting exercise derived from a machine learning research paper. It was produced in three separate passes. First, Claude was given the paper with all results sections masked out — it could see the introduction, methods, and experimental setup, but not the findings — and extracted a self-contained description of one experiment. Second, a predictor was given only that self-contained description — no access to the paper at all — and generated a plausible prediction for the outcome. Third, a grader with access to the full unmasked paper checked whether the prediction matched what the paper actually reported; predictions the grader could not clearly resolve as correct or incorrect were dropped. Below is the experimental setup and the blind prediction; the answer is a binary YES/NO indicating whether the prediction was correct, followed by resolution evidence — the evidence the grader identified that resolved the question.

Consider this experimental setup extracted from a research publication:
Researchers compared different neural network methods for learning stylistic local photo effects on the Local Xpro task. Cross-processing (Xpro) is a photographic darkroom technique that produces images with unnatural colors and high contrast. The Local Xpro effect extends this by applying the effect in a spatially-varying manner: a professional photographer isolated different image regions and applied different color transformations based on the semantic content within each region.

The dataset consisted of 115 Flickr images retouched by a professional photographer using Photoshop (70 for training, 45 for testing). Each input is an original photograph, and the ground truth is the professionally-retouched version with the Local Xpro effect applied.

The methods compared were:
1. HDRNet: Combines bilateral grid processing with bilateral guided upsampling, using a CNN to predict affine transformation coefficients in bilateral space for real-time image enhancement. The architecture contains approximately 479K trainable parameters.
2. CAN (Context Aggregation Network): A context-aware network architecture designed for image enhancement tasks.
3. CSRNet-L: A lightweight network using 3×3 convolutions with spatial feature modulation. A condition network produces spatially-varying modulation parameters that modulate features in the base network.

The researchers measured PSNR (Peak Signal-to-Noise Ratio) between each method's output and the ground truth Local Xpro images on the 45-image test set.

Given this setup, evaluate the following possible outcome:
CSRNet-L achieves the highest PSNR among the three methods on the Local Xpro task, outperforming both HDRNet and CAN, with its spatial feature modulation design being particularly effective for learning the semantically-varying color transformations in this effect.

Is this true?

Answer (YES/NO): NO